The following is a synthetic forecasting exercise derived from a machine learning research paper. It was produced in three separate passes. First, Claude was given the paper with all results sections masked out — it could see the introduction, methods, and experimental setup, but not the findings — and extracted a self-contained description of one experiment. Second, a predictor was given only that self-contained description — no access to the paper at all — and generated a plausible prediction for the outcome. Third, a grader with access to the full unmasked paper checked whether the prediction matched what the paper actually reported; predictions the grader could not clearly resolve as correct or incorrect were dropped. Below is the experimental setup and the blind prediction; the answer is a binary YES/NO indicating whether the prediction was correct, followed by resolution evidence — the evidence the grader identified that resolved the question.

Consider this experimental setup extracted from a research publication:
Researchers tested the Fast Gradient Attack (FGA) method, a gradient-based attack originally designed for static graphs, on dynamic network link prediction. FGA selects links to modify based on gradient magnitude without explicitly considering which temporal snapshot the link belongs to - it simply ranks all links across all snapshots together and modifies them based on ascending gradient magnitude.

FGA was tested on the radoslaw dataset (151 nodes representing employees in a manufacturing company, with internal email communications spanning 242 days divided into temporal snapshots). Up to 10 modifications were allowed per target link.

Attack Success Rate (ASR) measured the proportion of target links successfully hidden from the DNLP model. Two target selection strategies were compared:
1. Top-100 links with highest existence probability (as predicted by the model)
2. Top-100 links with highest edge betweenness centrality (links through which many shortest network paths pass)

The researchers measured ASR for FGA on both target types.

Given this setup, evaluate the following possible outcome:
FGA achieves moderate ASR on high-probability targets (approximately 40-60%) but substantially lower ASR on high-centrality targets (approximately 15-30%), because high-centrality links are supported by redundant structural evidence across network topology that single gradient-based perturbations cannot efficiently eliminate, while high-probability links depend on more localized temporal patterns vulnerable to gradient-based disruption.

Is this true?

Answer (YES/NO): NO